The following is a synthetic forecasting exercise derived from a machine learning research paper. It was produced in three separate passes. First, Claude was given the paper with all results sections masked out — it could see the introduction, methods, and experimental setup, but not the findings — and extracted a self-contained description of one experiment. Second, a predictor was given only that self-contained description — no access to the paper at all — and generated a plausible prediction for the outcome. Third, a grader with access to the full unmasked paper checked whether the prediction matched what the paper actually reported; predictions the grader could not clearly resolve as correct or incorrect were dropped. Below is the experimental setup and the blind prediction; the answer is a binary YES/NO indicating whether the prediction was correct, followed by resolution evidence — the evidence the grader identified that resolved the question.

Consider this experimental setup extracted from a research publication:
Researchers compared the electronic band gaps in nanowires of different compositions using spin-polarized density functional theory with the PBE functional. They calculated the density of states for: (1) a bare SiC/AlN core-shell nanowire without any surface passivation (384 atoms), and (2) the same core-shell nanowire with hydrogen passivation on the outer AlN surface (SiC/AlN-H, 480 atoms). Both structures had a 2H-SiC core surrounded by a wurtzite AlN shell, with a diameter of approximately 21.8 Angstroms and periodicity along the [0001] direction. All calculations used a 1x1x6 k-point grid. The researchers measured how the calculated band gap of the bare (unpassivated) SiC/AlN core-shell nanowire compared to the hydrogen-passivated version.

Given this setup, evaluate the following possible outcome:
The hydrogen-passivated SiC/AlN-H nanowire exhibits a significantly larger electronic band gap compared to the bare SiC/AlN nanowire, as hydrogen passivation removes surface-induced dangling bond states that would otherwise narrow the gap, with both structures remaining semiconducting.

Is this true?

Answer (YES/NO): YES